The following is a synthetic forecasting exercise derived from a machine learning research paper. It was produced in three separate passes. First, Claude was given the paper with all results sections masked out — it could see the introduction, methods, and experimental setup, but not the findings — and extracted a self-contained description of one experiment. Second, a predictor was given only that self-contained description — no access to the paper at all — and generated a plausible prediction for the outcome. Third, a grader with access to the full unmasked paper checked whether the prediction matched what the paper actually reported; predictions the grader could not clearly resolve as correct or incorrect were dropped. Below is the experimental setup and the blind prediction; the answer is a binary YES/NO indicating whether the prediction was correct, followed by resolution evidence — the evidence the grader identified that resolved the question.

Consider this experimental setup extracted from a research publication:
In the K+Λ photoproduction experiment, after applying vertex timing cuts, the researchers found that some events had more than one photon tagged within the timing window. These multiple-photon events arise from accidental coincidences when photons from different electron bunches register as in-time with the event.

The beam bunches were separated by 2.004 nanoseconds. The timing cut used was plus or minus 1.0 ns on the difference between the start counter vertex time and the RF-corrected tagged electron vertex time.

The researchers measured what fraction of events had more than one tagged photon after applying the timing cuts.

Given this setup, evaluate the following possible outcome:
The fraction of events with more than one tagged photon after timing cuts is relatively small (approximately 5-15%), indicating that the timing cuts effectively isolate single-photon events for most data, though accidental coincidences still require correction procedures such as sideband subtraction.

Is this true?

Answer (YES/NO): NO